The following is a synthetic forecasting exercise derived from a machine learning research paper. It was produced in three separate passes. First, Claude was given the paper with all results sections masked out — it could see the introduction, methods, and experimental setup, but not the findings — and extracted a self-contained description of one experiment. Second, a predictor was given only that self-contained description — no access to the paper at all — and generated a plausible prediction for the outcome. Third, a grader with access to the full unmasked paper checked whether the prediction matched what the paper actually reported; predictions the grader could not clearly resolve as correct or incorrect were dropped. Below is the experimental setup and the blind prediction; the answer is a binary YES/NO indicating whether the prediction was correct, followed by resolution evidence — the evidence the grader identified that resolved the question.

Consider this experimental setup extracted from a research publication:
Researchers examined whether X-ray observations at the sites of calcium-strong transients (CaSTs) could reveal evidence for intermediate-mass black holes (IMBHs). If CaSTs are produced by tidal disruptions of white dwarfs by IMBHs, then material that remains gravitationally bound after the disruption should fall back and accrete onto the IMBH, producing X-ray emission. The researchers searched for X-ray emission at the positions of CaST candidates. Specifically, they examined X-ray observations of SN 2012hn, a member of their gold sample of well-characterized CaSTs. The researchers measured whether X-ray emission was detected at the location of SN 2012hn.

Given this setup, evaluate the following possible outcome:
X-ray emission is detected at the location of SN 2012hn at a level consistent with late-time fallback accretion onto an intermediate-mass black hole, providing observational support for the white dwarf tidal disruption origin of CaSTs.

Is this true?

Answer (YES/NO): NO